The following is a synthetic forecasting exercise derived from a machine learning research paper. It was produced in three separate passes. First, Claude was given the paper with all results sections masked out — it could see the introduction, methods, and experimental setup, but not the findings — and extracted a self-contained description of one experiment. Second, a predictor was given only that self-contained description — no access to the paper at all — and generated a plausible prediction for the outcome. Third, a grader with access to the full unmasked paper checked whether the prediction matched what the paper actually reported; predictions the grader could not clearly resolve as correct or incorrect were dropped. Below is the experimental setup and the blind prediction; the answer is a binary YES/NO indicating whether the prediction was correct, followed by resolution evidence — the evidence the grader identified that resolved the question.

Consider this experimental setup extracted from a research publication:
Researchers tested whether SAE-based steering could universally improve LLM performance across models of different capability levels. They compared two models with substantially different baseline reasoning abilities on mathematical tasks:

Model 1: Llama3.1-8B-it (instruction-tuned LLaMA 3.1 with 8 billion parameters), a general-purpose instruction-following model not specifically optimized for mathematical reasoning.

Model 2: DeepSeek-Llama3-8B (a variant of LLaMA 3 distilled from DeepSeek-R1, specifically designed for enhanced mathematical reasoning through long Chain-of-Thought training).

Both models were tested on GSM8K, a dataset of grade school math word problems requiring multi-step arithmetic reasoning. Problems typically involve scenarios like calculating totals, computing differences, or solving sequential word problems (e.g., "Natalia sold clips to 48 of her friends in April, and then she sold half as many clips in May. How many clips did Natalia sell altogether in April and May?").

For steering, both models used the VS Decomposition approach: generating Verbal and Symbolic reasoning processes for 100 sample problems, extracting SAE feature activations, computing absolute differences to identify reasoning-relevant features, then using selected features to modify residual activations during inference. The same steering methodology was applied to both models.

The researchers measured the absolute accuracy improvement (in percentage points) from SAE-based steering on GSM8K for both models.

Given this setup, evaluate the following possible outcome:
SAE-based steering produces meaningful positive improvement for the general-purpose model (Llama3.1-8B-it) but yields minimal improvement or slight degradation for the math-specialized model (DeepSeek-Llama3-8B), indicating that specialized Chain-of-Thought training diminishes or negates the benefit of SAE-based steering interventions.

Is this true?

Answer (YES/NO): NO